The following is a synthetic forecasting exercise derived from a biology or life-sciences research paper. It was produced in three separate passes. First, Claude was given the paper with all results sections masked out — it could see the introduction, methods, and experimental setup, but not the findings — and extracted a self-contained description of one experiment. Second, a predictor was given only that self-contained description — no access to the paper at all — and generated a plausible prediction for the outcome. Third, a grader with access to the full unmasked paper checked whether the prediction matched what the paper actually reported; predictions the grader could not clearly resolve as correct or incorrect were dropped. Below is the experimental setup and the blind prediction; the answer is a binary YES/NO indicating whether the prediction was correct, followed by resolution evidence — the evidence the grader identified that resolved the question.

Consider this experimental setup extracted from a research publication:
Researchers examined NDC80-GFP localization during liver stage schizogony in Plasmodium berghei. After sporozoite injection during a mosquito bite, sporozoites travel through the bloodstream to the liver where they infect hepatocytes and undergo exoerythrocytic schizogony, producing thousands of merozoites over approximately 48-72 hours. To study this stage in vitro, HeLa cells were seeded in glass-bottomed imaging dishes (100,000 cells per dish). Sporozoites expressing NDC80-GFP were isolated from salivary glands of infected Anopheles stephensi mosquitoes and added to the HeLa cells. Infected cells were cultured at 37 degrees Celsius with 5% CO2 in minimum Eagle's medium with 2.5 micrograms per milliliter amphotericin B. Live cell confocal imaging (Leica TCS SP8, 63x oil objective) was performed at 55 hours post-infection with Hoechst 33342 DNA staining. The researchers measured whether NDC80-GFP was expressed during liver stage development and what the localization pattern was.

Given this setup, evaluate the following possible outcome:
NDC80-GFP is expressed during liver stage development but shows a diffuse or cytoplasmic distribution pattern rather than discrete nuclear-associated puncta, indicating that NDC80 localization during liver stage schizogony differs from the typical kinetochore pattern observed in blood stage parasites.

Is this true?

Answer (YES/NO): NO